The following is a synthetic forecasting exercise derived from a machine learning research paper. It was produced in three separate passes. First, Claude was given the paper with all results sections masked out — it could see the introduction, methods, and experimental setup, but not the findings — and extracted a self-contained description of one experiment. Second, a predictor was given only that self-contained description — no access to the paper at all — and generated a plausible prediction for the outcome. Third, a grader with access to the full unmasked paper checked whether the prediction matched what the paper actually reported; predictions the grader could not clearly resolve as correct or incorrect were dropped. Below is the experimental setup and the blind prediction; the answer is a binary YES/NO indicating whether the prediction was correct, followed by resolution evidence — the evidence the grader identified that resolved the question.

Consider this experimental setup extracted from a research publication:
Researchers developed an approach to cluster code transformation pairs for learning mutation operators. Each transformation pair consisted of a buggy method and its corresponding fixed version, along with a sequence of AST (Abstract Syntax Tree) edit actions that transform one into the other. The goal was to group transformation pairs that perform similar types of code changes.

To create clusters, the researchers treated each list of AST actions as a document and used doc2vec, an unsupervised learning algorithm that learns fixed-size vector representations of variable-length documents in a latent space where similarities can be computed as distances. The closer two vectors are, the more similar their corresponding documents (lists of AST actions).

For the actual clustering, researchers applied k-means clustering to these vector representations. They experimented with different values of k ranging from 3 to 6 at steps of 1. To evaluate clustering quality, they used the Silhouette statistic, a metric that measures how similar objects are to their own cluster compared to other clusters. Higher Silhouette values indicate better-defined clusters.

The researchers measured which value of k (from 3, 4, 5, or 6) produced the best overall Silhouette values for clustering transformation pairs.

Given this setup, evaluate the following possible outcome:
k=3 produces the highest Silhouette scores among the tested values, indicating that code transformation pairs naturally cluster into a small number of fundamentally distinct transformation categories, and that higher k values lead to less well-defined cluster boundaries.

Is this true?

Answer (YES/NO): NO